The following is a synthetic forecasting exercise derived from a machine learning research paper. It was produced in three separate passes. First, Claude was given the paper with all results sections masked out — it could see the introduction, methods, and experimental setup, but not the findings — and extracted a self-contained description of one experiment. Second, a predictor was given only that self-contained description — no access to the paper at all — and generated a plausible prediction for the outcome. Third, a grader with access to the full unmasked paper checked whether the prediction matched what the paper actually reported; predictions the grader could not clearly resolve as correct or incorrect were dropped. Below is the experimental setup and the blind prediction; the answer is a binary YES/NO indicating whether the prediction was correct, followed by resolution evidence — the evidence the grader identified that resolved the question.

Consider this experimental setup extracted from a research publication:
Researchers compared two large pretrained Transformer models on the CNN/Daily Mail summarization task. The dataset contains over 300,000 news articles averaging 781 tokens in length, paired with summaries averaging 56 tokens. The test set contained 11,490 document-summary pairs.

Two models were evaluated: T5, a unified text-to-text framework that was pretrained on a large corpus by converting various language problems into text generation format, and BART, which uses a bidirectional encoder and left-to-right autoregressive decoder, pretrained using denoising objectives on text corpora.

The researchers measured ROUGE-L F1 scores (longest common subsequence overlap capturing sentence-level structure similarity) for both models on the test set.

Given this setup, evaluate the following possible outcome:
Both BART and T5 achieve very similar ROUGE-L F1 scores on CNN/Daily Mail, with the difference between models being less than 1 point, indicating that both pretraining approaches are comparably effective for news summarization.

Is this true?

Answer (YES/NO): NO